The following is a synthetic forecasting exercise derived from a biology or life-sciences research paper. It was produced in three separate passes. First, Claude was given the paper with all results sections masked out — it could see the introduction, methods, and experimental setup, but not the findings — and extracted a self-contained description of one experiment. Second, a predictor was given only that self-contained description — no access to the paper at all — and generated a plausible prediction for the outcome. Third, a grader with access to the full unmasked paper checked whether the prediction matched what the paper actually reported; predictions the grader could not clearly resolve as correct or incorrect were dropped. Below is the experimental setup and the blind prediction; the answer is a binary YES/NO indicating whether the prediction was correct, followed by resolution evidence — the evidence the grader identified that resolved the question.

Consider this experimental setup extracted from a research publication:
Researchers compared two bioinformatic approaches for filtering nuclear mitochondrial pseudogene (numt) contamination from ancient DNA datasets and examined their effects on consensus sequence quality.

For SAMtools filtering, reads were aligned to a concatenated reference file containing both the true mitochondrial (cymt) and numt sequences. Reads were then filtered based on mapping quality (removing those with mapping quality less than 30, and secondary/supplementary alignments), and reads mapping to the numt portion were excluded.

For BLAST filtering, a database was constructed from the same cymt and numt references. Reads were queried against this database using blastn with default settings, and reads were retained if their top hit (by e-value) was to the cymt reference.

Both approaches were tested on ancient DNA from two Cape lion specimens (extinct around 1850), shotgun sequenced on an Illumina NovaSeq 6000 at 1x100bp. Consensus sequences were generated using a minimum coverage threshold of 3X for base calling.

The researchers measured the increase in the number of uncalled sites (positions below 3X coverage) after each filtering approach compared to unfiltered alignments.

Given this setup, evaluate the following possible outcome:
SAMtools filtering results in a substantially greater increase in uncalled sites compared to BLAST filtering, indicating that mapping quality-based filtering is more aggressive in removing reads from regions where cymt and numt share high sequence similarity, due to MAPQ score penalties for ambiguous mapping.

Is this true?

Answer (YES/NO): YES